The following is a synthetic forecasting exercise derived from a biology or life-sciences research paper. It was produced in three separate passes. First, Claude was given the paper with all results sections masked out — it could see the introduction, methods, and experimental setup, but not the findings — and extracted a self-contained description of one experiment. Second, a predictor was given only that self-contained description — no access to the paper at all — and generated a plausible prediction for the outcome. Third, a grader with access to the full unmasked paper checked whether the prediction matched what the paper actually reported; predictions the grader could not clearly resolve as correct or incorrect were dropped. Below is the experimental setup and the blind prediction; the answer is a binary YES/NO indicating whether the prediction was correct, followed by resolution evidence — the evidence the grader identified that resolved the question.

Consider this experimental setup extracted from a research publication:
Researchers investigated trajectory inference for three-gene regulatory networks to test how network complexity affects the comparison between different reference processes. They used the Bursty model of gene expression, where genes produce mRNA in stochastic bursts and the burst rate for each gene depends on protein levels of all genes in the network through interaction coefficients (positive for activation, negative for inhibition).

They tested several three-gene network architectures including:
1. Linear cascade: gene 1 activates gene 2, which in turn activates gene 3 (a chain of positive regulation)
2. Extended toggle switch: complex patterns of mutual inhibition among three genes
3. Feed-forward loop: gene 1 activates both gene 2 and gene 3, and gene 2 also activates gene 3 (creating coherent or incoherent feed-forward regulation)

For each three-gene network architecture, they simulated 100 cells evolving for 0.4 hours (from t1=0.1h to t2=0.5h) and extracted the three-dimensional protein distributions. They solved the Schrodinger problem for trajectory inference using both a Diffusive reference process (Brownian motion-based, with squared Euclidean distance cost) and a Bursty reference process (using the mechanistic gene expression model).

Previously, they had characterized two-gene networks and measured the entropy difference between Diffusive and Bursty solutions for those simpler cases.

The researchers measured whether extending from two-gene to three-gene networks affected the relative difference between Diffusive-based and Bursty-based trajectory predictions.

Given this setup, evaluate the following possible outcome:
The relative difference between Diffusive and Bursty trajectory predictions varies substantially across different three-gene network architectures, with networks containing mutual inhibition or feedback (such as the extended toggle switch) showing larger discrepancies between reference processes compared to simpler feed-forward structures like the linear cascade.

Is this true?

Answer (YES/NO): NO